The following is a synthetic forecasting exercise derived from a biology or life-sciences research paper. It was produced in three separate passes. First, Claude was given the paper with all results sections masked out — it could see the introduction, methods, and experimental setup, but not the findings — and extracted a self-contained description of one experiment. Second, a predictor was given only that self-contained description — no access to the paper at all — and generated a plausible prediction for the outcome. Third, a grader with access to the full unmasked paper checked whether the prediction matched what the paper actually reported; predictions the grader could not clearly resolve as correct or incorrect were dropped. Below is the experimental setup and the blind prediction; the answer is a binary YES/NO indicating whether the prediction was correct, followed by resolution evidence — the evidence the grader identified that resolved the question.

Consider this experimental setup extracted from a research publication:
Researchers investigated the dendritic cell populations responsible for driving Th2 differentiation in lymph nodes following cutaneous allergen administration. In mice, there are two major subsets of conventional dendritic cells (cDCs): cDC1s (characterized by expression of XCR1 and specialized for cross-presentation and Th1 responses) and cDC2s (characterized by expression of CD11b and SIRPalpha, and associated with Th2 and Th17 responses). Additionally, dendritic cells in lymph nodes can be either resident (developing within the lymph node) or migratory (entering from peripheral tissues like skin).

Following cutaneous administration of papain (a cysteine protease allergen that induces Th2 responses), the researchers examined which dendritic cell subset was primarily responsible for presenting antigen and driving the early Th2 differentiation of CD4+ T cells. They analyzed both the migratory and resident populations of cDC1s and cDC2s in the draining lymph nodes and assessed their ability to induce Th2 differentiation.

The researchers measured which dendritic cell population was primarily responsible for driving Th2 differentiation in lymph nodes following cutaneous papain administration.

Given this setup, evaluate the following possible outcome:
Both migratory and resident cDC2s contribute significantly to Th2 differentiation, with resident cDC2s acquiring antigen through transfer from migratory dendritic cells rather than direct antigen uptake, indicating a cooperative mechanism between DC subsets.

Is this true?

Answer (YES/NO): NO